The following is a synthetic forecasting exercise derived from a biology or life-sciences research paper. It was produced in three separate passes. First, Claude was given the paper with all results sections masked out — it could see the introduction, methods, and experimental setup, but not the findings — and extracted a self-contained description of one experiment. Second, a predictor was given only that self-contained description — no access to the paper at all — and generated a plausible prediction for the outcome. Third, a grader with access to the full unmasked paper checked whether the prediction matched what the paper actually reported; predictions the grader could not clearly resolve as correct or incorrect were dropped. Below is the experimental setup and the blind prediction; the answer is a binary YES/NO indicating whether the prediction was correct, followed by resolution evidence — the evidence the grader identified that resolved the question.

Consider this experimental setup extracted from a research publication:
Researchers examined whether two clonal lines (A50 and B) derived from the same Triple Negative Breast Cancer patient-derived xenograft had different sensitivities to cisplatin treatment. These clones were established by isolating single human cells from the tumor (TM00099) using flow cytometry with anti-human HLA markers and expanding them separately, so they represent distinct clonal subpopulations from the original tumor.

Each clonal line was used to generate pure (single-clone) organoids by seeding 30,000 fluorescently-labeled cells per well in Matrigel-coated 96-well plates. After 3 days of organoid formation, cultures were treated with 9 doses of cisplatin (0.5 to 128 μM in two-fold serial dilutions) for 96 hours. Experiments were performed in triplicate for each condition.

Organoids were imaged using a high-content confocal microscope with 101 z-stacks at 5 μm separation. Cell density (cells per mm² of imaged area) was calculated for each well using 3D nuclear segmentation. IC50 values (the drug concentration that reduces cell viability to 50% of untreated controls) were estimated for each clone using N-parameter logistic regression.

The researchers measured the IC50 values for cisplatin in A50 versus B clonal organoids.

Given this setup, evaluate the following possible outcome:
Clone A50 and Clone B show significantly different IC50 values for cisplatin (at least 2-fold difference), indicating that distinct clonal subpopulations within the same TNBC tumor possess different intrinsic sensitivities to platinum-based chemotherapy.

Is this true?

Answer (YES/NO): YES